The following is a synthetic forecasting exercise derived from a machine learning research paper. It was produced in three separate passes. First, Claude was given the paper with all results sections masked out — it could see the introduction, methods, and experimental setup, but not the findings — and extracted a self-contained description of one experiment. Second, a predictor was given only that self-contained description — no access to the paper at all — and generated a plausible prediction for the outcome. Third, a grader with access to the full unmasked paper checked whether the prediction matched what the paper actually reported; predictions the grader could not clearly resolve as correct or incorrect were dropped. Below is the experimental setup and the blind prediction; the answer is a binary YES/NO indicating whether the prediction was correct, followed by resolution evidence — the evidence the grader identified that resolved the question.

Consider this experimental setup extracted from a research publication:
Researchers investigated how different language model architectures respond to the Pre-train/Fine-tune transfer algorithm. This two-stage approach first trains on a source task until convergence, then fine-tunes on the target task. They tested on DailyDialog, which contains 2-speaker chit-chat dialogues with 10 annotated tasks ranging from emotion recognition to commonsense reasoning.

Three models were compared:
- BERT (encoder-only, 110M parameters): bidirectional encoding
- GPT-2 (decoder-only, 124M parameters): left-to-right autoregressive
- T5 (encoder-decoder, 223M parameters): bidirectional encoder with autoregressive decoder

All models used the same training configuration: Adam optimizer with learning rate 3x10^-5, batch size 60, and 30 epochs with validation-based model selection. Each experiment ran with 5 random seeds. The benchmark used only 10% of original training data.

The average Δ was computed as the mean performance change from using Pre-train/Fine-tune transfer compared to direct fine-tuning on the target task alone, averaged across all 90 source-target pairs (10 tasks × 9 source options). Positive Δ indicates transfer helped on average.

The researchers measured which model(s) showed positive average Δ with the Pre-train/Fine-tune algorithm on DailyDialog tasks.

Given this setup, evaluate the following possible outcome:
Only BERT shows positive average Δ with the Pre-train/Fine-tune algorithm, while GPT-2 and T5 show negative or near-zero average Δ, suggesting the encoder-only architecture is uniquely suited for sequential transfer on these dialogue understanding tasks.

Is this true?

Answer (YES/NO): NO